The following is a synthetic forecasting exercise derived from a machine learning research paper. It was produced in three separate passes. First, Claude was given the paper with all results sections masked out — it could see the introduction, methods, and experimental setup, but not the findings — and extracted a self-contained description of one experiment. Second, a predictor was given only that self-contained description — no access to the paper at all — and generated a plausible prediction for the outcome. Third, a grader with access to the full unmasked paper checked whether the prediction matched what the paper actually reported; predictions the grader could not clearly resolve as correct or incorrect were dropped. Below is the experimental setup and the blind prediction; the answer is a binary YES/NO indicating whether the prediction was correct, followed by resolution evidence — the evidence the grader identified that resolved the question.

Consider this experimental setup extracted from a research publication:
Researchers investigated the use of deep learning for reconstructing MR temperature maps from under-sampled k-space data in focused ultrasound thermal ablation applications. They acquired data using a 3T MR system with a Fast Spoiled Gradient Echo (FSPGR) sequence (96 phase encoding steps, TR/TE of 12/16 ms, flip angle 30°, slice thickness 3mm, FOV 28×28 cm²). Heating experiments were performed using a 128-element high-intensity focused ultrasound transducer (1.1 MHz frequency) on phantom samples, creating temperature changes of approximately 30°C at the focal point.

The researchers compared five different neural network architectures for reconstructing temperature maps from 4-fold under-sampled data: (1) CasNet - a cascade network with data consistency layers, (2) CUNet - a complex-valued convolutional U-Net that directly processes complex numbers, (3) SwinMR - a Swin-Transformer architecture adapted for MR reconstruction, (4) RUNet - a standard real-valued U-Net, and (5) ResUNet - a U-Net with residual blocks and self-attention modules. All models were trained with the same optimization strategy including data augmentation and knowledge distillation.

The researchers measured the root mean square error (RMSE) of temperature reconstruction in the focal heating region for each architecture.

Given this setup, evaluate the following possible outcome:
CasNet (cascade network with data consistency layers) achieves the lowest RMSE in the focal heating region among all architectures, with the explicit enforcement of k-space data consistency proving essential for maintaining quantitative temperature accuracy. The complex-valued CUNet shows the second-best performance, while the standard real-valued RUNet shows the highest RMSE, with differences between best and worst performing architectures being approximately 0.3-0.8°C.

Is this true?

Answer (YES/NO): NO